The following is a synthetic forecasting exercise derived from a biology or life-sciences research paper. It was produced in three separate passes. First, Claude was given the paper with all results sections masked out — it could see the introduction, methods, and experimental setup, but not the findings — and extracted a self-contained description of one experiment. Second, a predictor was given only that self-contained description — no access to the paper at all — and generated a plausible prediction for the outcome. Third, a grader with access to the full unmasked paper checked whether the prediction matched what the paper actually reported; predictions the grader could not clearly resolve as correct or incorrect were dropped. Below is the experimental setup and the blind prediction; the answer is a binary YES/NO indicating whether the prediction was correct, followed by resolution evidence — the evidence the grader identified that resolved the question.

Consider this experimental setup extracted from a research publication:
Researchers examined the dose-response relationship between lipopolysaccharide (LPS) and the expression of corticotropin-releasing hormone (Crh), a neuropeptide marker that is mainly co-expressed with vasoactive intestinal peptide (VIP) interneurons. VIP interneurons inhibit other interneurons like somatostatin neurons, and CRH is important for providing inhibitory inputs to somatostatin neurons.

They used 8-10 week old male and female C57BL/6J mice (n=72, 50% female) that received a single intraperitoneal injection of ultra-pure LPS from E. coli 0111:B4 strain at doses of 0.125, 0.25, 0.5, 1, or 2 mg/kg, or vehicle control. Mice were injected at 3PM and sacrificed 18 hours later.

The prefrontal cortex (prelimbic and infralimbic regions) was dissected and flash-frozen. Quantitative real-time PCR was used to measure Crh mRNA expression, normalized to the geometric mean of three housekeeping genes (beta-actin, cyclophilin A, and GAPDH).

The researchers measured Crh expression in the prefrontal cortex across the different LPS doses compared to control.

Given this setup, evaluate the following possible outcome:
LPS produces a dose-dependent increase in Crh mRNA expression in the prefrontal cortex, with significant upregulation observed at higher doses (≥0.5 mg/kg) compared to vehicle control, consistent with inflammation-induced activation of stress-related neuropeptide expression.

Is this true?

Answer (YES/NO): NO